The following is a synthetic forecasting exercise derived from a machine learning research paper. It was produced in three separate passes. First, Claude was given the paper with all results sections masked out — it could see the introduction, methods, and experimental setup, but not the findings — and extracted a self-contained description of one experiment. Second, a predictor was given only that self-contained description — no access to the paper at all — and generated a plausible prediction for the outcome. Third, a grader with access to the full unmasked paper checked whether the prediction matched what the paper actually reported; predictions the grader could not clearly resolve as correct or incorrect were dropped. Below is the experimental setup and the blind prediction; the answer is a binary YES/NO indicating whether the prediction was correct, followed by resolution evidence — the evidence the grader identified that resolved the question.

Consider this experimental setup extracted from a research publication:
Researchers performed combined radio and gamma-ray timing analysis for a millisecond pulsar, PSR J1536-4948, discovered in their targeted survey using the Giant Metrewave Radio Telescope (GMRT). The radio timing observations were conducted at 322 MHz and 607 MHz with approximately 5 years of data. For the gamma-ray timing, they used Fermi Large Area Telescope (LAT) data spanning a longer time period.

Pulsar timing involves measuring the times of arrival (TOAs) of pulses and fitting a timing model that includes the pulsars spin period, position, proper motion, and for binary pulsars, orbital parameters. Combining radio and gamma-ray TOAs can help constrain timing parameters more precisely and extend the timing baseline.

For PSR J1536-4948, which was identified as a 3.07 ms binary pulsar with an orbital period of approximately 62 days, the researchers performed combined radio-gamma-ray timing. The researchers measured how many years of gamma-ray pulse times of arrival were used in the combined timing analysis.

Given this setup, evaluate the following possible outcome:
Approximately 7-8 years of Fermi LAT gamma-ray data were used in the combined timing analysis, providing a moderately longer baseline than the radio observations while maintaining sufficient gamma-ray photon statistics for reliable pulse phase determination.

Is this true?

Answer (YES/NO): NO